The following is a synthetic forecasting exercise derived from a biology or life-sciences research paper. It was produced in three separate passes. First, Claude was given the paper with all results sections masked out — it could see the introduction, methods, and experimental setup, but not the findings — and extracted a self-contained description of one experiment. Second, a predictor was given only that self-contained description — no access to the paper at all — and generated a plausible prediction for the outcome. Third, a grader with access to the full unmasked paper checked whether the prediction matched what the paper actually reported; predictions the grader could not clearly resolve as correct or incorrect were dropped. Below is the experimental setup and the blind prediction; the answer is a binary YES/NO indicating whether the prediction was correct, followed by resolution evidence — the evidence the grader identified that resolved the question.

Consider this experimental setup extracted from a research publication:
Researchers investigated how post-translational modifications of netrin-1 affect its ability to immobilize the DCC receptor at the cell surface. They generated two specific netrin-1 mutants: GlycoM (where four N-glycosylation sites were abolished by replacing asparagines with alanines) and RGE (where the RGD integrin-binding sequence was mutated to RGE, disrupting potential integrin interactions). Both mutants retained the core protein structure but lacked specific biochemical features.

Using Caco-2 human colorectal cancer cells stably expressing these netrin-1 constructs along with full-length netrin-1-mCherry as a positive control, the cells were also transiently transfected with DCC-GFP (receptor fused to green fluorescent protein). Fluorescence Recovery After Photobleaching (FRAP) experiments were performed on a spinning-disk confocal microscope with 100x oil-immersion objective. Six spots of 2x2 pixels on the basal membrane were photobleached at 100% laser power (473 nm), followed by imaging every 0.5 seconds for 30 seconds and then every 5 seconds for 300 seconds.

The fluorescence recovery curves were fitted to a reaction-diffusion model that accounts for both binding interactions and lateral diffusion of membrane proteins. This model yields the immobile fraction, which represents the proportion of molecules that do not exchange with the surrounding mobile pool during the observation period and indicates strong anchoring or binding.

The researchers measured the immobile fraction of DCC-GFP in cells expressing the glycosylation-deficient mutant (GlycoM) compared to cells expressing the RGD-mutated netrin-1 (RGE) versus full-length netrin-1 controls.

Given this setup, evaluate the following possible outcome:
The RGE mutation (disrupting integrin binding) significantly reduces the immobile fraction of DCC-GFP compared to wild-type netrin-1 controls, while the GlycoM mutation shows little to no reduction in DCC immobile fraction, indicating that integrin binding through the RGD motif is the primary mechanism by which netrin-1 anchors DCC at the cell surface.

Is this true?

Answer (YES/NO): NO